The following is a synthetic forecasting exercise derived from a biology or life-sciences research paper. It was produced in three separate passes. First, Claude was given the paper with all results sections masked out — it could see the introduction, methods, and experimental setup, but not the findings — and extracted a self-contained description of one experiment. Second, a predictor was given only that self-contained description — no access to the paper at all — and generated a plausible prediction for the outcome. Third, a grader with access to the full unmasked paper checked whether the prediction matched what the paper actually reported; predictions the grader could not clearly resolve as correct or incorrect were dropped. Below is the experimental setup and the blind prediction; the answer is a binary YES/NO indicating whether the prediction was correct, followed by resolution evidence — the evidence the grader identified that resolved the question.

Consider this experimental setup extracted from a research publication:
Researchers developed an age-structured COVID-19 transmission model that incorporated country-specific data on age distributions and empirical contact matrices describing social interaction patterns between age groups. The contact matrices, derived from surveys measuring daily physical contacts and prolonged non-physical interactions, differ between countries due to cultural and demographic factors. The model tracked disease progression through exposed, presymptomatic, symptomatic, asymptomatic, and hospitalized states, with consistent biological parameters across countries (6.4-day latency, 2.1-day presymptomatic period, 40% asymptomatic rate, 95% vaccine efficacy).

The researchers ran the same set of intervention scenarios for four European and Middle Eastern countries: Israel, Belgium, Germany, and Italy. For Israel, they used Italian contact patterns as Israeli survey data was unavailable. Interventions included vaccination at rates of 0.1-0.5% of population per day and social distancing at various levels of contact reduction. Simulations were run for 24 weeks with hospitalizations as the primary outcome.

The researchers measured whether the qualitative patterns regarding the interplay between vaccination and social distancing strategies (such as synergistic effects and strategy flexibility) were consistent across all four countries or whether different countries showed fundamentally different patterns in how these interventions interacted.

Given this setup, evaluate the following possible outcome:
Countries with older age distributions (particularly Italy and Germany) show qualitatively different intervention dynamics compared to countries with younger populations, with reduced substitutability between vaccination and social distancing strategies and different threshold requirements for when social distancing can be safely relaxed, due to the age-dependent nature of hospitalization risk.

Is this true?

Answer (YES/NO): NO